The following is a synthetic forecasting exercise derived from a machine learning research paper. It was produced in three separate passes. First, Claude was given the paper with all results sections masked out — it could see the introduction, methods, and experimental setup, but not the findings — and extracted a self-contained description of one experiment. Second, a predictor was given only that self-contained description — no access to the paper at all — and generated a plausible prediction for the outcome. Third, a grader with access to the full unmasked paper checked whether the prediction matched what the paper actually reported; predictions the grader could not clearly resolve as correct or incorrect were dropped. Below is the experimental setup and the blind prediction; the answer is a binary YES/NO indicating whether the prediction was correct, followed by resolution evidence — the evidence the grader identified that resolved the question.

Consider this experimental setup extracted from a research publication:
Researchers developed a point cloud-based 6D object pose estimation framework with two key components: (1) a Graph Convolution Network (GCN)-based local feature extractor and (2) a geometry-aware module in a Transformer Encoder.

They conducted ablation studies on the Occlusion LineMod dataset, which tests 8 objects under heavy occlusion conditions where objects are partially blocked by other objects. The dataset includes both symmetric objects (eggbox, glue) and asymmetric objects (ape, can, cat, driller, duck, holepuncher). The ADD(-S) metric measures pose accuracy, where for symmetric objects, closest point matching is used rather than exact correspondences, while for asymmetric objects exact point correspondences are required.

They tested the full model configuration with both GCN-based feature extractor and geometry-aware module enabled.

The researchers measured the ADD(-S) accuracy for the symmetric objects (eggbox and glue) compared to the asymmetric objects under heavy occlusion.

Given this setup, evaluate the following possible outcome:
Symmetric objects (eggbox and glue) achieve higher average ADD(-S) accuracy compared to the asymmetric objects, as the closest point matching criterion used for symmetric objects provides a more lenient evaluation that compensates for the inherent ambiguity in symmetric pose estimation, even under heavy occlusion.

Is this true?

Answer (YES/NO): YES